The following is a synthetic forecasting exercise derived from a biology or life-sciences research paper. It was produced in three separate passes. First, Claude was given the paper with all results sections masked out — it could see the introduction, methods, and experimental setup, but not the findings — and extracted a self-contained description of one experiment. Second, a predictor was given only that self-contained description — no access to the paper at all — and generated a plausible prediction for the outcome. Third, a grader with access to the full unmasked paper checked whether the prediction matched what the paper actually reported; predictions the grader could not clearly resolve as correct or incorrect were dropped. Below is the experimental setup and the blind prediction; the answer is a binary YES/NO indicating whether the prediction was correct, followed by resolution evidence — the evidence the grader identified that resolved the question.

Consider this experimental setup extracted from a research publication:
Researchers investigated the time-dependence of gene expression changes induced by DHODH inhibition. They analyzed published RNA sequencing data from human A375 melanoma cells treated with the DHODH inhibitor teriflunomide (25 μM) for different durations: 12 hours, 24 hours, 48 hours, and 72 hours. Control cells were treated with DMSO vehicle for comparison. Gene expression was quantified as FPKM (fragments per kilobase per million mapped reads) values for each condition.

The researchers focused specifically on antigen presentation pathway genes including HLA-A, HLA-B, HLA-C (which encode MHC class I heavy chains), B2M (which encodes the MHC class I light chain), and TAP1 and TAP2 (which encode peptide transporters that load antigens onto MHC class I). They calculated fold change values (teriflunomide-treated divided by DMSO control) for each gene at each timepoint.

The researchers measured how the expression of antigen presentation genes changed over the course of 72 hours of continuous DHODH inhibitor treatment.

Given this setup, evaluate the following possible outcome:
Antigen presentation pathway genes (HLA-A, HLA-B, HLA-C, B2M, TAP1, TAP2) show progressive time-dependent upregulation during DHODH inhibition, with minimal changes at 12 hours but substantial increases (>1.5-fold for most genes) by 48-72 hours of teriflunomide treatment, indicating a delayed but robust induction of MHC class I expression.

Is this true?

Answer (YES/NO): NO